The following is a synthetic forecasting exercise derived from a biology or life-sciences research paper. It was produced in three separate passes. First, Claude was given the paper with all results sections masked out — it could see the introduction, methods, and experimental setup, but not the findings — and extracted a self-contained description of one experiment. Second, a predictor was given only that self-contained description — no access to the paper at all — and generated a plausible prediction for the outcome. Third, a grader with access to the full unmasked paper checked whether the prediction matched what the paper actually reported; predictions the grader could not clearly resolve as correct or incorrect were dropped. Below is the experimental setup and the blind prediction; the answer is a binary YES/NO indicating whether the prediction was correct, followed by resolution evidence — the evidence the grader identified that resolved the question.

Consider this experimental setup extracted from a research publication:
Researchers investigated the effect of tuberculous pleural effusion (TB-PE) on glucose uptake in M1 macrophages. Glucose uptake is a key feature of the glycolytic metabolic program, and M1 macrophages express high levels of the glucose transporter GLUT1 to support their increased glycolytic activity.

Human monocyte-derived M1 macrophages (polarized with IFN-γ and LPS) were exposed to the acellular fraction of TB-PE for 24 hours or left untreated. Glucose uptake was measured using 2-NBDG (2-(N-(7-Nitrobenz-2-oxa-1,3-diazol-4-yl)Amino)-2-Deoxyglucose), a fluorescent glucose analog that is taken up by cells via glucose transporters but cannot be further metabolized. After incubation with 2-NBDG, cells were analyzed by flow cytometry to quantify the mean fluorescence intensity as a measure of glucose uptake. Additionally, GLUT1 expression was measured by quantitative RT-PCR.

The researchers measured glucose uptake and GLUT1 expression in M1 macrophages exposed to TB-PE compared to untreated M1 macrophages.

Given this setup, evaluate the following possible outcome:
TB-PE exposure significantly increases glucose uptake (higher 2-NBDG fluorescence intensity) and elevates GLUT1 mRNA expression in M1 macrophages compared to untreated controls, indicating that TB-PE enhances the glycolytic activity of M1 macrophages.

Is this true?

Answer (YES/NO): NO